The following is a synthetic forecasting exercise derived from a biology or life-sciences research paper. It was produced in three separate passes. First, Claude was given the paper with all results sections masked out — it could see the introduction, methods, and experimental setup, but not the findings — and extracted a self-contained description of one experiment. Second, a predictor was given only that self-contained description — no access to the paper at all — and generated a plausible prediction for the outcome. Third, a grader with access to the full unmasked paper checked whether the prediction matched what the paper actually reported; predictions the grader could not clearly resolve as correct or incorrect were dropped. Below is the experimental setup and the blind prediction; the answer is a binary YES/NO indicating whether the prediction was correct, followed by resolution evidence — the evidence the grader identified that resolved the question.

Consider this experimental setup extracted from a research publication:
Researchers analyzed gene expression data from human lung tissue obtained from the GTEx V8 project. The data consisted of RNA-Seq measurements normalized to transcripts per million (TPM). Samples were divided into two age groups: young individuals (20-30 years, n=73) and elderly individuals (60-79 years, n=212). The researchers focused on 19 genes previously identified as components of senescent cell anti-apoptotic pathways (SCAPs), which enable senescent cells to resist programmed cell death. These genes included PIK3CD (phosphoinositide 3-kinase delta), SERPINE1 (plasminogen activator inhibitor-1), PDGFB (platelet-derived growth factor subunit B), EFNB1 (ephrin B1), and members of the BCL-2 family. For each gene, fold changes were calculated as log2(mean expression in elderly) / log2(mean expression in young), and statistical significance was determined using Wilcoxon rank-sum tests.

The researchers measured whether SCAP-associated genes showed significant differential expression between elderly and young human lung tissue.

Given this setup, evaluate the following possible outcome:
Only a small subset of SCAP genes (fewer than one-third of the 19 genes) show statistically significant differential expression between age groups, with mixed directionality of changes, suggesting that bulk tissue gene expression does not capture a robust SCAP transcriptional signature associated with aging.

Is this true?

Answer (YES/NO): NO